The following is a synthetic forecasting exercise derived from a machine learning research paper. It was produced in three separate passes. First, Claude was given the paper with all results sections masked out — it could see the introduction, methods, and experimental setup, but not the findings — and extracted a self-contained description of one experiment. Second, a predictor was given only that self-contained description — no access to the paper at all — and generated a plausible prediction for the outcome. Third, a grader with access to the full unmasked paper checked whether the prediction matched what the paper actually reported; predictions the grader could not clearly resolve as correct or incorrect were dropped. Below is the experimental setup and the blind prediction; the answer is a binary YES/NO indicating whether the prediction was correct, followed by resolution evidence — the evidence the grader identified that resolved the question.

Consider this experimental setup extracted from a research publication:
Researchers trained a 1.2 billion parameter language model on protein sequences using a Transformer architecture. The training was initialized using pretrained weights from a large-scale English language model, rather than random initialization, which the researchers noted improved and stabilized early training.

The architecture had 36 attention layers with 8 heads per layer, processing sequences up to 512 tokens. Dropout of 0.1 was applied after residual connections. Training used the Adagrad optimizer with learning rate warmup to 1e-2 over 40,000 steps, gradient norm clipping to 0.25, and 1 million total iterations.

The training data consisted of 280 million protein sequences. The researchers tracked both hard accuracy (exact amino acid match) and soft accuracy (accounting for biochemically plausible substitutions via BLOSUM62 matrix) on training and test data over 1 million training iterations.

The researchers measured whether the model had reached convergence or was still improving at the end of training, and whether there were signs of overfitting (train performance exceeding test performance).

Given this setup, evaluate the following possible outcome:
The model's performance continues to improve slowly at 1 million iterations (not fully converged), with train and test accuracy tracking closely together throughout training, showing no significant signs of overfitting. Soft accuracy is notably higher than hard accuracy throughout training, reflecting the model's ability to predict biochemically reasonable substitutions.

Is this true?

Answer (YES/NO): YES